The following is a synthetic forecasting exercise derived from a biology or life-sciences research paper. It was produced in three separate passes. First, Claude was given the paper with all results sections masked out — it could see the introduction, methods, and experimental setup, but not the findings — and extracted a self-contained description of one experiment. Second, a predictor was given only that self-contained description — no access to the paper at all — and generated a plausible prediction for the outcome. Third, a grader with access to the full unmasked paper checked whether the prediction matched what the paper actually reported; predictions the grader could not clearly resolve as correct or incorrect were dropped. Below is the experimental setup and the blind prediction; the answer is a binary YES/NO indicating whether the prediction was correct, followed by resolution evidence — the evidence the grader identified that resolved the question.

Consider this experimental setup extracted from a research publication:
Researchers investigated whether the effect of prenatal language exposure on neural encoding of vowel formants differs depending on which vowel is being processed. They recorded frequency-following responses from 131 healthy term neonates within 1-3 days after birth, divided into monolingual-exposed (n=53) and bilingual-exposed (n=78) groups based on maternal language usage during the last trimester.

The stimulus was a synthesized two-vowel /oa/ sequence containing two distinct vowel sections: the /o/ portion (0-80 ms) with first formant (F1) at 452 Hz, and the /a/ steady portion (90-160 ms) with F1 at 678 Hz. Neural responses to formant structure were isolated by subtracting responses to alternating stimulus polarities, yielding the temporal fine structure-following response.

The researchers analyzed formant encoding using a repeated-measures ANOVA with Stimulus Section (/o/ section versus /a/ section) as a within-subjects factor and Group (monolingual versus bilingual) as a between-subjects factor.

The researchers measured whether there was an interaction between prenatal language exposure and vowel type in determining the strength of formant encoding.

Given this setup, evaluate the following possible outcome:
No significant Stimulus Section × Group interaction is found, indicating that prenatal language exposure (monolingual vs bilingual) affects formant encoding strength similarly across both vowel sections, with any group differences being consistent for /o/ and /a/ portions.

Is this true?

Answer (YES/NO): NO